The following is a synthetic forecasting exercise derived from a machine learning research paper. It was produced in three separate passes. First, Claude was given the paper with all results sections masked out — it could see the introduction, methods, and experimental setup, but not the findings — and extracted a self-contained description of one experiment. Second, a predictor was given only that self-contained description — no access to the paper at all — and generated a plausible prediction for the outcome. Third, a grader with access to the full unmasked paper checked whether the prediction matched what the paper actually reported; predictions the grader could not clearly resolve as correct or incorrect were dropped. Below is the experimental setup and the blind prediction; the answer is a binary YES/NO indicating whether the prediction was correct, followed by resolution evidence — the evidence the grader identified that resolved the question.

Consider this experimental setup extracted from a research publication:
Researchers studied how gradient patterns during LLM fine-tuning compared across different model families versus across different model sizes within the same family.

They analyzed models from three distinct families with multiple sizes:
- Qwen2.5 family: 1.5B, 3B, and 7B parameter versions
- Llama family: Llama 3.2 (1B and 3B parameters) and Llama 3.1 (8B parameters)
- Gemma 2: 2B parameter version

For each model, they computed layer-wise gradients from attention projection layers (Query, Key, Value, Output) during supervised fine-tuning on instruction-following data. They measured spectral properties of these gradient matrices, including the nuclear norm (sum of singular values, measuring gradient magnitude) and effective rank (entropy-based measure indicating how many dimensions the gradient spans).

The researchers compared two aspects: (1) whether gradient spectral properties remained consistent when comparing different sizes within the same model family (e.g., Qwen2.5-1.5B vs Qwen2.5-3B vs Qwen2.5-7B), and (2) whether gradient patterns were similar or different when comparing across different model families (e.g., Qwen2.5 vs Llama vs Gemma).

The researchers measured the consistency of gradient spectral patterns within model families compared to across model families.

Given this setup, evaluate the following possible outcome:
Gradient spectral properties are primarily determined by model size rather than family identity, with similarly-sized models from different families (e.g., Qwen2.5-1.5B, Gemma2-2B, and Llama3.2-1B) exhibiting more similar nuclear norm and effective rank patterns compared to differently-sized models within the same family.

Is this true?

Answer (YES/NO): NO